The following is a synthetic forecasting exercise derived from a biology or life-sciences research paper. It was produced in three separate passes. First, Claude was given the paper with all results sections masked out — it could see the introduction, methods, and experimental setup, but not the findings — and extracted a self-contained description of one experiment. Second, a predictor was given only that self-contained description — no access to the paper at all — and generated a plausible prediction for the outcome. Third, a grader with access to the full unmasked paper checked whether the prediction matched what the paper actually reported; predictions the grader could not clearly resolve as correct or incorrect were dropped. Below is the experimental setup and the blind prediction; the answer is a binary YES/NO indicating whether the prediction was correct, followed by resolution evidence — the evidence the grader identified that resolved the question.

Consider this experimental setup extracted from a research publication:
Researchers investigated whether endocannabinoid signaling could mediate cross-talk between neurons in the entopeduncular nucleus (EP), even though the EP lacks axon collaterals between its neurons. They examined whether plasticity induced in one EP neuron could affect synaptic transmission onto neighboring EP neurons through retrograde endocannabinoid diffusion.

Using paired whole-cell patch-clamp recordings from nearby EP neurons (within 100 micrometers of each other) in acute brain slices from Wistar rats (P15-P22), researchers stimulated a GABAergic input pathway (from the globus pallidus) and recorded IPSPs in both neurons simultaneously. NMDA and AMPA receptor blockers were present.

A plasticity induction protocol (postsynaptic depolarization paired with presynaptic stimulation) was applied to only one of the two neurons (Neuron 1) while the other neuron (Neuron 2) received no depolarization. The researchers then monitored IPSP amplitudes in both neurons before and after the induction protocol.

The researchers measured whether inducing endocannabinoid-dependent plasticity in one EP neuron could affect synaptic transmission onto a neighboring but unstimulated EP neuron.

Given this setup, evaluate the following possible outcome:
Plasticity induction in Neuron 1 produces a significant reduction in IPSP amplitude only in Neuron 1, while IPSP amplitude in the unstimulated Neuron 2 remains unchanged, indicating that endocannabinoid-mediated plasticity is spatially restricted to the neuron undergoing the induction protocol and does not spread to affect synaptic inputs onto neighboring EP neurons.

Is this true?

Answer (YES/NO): NO